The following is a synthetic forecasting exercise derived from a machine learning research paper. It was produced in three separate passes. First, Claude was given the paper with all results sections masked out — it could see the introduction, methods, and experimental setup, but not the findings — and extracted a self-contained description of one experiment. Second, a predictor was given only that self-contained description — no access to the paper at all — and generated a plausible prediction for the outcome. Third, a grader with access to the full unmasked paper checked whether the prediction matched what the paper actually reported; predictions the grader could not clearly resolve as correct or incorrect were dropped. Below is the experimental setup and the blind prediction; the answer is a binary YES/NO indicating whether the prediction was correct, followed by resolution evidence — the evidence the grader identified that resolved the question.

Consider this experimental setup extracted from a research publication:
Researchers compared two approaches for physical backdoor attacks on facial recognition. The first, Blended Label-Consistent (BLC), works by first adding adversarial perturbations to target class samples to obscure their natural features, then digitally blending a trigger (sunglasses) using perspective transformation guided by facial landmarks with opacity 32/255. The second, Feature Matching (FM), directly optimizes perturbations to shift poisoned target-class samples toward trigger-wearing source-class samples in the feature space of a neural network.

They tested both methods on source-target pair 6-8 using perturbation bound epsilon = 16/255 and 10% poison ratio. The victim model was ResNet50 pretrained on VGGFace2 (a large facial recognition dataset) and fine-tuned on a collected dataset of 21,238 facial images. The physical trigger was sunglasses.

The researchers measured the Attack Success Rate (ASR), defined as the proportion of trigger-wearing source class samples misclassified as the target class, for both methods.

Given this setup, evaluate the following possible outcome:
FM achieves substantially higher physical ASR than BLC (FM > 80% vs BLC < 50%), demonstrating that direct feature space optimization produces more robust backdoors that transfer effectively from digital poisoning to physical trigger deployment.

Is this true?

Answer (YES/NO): NO